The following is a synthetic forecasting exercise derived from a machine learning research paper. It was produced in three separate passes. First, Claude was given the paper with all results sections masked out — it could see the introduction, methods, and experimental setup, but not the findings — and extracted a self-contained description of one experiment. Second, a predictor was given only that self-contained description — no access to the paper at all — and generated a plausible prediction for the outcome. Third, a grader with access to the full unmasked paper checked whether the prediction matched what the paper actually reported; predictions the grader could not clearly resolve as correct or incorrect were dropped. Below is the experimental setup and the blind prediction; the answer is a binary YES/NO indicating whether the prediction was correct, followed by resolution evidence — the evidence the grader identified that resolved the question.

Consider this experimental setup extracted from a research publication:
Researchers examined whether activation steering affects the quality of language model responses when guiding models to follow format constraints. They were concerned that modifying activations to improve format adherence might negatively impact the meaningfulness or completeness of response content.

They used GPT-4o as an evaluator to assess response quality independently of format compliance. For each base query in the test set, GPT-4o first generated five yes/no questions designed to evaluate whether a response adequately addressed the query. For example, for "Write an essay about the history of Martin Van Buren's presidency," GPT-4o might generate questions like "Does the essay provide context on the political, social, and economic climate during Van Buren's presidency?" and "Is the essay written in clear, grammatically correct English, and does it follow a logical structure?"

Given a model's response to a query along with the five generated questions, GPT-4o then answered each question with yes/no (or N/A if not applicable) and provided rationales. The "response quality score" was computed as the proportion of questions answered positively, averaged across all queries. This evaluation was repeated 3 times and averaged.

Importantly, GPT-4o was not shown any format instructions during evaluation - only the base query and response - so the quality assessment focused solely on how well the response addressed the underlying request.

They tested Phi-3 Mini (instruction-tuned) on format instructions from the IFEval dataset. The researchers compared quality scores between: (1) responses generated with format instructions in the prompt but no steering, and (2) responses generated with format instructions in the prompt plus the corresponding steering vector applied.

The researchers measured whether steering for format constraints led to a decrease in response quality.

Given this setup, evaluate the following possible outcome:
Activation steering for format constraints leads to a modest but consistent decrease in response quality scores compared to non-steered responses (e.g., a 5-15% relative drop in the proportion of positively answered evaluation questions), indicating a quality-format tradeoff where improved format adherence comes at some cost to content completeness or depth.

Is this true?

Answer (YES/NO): NO